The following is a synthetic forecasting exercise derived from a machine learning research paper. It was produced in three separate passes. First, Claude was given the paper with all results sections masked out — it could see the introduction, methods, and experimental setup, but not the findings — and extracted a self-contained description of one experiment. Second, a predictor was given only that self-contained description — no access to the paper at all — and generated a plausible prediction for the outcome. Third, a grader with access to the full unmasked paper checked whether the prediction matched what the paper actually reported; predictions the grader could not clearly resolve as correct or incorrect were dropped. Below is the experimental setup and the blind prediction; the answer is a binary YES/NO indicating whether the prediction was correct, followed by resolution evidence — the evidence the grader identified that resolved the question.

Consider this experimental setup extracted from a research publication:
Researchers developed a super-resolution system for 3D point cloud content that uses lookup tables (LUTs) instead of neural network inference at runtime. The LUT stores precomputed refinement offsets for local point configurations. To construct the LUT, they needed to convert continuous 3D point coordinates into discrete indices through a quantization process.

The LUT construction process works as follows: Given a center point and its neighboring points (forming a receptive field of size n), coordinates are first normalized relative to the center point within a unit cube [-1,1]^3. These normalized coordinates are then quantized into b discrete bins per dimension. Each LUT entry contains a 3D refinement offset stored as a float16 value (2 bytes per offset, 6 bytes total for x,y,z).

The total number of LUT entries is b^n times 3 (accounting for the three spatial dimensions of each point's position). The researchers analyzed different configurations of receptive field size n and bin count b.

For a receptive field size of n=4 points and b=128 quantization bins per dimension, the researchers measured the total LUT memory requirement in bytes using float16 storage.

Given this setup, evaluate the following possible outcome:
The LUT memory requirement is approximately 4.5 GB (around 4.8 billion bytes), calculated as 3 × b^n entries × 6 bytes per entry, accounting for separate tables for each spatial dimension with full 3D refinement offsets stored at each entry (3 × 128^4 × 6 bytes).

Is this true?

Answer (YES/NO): NO